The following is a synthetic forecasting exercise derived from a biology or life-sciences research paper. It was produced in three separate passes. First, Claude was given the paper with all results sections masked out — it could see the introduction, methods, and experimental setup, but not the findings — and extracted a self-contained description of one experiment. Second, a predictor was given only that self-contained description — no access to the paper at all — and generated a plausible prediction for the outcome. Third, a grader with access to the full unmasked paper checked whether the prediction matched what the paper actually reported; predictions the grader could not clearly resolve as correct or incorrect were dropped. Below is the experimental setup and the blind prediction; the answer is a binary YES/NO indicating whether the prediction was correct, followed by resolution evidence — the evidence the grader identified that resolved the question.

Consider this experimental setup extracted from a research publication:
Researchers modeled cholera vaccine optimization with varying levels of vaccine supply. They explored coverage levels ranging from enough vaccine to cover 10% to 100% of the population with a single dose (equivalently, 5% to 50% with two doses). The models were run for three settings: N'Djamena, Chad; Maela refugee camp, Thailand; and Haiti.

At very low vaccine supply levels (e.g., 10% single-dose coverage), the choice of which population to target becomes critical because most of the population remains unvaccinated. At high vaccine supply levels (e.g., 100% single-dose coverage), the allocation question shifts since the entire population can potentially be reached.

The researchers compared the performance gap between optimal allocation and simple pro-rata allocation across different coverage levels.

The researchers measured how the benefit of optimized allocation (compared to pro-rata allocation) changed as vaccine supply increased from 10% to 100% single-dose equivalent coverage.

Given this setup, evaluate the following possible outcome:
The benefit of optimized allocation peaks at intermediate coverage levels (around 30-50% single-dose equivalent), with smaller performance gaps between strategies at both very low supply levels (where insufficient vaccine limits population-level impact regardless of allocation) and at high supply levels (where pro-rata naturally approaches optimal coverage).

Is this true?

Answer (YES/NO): NO